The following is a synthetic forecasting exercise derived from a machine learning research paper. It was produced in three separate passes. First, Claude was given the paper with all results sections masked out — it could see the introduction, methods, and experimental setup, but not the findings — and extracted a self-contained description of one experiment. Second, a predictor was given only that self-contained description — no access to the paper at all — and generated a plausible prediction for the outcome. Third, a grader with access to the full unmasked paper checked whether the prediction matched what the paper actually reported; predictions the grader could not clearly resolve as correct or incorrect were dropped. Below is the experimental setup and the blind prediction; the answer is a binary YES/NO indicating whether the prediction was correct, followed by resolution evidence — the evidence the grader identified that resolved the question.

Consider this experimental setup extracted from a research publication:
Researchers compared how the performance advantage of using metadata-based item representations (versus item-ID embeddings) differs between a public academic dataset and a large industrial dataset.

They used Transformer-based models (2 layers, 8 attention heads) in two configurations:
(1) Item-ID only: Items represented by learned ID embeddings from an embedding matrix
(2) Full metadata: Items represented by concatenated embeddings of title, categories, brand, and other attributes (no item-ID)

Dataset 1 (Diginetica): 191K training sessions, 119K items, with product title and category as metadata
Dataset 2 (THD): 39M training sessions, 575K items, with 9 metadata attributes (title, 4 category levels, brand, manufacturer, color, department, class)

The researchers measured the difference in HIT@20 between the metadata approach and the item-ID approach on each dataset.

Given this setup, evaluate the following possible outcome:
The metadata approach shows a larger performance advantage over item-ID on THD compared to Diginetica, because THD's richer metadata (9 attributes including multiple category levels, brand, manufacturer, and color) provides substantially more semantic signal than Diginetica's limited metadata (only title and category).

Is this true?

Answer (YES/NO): NO